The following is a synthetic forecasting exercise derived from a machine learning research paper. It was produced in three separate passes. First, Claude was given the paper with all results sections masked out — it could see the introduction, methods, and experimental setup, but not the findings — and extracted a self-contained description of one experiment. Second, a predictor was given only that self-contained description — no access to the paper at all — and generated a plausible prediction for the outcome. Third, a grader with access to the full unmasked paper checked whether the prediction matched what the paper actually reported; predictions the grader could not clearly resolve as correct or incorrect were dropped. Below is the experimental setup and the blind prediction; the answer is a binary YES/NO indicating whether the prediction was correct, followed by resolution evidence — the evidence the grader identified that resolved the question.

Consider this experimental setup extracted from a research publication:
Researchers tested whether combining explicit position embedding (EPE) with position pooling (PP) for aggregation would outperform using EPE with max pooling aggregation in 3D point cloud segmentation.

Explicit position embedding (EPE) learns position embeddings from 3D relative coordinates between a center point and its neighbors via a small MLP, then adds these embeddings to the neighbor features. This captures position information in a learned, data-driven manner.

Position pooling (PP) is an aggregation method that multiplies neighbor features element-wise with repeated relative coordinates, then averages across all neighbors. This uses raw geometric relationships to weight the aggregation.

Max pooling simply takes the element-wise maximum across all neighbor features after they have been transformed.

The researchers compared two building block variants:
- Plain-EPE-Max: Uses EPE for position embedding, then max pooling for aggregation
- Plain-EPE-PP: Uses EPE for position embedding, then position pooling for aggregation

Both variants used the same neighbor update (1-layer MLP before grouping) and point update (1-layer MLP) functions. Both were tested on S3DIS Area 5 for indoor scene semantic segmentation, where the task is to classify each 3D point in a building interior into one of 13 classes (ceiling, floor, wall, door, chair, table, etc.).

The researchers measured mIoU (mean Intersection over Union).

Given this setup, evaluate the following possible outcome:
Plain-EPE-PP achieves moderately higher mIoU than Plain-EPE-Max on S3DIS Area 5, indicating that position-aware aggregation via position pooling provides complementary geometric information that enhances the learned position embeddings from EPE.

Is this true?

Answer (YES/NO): NO